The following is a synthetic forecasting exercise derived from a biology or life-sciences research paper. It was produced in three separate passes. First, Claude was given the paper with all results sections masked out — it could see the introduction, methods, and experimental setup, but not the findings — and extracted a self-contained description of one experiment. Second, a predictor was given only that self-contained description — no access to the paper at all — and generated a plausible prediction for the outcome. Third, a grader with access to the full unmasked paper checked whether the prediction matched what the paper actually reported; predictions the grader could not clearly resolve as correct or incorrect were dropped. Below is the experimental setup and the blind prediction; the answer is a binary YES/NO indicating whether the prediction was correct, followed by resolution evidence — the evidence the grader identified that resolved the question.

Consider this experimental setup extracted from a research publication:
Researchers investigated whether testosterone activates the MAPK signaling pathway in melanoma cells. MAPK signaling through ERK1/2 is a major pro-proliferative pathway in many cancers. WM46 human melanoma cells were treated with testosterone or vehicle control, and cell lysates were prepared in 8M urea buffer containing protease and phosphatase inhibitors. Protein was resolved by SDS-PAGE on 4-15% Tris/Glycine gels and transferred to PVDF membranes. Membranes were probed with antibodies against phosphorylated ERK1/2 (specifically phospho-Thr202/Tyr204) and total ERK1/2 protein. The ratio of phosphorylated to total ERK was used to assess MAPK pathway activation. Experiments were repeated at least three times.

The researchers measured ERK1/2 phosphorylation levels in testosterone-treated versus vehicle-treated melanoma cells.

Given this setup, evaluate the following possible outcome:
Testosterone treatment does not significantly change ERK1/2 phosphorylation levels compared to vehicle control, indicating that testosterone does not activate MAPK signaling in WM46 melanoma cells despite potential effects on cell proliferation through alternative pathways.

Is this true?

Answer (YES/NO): NO